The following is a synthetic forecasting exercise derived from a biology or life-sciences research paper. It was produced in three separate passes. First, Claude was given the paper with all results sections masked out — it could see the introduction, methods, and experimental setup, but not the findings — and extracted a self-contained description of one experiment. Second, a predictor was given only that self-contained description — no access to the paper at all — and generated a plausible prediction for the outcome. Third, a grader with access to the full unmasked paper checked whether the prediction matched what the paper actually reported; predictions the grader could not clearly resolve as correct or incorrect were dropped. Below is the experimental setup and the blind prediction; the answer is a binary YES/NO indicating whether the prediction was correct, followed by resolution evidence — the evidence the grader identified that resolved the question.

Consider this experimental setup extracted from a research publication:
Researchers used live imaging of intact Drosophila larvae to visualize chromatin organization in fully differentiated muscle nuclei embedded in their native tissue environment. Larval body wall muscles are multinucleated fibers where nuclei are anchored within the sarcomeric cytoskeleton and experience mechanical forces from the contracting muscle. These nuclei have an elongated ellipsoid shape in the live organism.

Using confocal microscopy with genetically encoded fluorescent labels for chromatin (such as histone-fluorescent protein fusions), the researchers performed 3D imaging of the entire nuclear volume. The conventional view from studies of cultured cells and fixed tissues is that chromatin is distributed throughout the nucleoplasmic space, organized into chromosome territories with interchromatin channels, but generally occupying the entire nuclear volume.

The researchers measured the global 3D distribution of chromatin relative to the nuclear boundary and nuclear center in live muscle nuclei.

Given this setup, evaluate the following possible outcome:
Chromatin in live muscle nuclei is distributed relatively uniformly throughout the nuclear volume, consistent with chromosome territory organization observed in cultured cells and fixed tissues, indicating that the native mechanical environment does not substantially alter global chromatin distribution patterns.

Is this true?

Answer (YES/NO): NO